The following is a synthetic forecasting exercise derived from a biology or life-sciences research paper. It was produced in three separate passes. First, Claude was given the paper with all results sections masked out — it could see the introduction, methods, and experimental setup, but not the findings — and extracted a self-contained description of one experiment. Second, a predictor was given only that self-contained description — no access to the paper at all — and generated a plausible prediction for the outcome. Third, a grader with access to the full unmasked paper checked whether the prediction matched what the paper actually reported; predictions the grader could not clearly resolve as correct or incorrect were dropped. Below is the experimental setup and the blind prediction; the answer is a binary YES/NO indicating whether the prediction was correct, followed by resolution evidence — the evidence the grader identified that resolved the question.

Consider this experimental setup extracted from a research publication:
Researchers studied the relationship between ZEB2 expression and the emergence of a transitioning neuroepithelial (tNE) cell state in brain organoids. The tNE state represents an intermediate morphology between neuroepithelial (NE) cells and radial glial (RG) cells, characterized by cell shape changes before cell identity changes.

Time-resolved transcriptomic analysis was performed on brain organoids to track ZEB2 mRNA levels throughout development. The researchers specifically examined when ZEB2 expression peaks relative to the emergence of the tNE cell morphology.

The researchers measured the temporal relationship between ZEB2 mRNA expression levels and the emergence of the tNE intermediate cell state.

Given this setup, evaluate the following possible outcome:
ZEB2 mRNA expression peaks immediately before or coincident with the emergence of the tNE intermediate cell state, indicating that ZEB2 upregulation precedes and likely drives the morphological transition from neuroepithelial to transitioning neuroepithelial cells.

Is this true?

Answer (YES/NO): YES